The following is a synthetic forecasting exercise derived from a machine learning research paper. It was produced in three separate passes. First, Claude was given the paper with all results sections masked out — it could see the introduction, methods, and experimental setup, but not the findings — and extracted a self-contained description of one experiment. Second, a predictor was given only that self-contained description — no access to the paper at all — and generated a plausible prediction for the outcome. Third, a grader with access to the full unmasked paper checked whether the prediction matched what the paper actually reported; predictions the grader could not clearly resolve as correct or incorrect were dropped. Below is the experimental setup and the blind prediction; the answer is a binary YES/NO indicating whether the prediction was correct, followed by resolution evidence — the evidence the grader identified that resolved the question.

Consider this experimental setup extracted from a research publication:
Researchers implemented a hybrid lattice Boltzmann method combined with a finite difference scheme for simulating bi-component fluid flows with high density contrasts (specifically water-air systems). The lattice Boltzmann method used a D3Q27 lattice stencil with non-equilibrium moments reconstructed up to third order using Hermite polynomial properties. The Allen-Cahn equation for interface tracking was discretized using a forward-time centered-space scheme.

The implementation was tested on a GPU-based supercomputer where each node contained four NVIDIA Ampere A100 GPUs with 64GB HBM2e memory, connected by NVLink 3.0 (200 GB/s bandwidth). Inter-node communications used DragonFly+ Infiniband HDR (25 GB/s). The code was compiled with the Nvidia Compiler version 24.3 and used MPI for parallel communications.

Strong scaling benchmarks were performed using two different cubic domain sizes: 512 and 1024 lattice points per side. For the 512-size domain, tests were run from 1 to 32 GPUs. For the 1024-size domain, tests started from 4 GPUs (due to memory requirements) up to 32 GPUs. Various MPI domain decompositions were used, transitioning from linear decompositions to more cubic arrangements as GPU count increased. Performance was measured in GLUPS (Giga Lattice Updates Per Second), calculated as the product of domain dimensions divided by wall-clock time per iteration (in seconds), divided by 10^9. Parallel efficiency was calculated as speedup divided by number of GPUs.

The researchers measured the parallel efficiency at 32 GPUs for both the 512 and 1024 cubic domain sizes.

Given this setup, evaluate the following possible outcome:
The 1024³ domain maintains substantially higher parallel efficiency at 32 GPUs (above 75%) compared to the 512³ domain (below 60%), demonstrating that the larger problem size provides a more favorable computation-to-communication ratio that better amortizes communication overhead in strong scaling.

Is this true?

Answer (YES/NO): YES